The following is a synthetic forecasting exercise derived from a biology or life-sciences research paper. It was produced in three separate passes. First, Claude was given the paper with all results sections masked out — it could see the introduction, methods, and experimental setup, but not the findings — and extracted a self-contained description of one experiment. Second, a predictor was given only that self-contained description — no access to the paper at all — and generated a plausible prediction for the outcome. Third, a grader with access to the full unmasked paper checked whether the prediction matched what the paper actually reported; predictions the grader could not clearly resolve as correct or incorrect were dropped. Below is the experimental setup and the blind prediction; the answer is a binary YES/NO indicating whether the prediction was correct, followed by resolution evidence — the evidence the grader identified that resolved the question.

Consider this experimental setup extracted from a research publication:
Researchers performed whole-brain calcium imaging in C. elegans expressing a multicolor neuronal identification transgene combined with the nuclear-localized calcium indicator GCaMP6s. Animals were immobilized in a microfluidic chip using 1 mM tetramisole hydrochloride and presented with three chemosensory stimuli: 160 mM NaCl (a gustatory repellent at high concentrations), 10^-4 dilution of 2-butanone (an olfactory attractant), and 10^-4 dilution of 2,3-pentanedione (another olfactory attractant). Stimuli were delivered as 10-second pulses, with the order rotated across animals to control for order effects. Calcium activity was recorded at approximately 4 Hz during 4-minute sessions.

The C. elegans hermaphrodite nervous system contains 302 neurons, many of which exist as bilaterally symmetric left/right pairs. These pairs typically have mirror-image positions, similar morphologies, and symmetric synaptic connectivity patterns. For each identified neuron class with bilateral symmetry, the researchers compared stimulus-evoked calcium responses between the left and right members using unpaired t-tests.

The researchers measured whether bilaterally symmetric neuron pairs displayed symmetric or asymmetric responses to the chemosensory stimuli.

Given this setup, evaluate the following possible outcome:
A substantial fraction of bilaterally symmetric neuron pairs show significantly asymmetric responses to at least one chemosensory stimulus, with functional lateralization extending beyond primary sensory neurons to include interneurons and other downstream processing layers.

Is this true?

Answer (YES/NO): YES